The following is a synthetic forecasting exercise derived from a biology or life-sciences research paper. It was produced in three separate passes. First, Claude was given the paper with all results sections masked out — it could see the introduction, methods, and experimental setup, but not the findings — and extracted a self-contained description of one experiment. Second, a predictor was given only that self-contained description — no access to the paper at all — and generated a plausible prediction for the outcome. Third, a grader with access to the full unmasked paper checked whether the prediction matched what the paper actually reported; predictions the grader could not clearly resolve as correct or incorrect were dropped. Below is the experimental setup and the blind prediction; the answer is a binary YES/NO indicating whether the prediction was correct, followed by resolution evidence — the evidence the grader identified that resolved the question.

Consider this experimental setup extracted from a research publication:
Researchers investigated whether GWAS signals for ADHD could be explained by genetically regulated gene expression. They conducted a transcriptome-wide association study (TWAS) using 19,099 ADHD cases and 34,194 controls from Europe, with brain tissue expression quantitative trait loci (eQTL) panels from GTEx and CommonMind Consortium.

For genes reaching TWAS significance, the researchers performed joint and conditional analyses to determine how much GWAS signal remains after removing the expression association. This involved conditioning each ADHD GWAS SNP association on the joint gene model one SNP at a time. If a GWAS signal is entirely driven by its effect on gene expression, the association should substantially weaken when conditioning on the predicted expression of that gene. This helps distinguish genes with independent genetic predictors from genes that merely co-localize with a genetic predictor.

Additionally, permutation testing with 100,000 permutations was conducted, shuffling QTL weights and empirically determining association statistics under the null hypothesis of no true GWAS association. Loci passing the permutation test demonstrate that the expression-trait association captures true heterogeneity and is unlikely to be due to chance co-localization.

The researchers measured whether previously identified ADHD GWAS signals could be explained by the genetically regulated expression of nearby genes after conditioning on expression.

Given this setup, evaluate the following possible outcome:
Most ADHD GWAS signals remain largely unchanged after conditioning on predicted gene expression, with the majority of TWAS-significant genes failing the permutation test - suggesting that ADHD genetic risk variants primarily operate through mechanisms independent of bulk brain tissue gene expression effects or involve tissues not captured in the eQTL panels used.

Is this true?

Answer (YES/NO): NO